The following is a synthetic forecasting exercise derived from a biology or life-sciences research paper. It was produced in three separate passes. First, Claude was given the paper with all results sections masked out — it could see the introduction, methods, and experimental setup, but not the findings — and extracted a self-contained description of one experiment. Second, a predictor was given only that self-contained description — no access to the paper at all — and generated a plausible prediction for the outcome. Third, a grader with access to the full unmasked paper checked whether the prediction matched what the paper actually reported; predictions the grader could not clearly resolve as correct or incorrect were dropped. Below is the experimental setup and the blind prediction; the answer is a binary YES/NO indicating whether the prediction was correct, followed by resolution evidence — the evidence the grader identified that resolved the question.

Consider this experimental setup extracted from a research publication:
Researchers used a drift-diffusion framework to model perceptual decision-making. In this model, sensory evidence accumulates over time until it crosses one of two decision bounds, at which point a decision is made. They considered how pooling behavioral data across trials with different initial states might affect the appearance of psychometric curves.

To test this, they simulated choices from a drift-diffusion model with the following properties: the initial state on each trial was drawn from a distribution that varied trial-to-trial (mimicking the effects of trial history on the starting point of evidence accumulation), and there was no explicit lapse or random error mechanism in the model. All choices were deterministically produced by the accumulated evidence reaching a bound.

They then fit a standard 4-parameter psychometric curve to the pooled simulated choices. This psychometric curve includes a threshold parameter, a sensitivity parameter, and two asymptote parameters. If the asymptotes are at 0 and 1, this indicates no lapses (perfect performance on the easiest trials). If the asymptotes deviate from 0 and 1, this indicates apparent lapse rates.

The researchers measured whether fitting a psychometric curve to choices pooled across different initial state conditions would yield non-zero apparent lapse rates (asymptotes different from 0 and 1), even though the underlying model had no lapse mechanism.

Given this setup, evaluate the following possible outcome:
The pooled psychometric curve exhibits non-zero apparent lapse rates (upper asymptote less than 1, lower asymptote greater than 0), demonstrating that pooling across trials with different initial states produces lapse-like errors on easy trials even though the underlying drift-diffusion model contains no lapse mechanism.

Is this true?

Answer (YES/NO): YES